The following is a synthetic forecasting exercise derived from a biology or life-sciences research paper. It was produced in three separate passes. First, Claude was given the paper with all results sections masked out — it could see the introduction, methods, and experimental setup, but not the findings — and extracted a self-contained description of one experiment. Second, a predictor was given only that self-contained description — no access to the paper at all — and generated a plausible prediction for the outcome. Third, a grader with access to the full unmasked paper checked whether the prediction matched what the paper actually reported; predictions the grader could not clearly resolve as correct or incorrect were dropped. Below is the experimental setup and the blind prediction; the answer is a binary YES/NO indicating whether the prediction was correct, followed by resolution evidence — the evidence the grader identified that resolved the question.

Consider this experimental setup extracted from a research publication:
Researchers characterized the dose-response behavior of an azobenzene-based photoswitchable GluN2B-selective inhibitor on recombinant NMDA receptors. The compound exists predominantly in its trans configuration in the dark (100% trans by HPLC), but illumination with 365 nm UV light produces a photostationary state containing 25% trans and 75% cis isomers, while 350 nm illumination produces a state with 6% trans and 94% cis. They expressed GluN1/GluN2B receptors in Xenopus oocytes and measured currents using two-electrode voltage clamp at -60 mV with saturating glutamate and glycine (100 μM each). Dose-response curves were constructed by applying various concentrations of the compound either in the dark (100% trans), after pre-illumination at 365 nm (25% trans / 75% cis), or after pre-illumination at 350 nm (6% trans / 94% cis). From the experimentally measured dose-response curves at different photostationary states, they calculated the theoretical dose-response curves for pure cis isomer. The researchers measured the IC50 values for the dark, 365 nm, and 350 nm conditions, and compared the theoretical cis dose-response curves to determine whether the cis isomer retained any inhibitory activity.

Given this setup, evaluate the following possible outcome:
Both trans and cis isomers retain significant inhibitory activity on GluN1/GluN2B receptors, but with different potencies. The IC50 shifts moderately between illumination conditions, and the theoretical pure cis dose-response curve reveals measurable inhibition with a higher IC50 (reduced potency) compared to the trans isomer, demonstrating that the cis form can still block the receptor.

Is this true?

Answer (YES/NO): NO